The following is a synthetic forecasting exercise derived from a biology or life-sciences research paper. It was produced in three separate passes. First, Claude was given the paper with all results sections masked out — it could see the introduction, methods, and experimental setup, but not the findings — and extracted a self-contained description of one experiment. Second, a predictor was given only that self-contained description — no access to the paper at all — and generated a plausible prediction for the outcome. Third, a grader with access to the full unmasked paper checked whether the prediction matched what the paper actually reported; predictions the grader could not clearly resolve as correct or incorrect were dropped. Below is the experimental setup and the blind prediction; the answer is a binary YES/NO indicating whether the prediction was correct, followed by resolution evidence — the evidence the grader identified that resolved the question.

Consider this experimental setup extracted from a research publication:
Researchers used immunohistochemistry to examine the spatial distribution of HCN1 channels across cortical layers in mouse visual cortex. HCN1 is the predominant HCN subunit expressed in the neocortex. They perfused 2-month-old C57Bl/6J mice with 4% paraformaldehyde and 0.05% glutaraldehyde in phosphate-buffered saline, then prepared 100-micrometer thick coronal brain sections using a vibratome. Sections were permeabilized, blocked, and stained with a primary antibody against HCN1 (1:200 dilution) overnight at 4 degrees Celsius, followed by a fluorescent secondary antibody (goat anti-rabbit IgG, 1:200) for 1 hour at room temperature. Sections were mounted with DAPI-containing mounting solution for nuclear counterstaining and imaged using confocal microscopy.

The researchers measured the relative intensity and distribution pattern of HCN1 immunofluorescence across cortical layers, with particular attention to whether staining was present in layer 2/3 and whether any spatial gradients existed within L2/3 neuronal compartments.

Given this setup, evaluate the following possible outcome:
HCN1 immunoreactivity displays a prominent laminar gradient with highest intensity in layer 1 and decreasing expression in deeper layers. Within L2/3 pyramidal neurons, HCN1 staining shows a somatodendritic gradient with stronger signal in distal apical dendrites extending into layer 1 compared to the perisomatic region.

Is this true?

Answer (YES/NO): NO